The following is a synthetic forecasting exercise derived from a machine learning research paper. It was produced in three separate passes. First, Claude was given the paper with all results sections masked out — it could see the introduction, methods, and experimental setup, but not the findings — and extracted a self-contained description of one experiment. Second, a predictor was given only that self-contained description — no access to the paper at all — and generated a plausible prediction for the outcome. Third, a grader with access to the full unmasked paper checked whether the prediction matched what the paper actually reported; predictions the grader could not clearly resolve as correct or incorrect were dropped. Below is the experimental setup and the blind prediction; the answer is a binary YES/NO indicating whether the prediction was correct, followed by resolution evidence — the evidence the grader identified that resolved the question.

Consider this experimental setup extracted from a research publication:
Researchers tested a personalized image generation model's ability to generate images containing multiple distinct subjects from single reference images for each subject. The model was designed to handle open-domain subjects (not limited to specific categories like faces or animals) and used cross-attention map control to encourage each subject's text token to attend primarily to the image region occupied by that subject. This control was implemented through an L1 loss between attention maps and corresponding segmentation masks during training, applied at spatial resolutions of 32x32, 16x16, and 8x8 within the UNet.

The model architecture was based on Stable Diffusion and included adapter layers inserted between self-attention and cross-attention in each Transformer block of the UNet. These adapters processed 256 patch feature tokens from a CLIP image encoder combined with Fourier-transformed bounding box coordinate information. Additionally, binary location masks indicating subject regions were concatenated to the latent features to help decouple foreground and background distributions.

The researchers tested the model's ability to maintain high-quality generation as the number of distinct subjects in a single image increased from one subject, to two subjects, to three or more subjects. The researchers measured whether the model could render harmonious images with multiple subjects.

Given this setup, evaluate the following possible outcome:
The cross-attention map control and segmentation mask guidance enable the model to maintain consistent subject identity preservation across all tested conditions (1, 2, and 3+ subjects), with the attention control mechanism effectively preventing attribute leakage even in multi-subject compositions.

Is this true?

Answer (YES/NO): NO